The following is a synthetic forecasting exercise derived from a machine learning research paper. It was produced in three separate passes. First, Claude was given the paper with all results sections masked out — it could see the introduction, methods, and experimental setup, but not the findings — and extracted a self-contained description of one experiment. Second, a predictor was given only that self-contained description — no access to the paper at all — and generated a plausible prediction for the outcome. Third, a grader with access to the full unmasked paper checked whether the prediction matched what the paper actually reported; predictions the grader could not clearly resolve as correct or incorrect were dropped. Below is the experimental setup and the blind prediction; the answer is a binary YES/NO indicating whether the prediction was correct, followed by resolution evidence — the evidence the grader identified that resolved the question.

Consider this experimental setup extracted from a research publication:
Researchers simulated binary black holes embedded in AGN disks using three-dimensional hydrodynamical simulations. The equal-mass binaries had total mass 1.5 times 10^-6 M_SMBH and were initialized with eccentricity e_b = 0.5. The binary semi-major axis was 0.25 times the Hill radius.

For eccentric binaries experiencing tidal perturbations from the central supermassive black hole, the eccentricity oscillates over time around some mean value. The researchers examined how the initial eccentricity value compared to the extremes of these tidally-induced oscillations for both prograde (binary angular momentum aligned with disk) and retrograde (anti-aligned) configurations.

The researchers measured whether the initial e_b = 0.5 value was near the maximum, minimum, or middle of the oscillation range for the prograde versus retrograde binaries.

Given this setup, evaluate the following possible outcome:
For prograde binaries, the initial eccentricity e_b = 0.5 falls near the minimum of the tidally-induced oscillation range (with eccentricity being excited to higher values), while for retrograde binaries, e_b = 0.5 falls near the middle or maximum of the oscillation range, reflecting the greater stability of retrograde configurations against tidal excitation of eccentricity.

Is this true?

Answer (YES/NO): NO